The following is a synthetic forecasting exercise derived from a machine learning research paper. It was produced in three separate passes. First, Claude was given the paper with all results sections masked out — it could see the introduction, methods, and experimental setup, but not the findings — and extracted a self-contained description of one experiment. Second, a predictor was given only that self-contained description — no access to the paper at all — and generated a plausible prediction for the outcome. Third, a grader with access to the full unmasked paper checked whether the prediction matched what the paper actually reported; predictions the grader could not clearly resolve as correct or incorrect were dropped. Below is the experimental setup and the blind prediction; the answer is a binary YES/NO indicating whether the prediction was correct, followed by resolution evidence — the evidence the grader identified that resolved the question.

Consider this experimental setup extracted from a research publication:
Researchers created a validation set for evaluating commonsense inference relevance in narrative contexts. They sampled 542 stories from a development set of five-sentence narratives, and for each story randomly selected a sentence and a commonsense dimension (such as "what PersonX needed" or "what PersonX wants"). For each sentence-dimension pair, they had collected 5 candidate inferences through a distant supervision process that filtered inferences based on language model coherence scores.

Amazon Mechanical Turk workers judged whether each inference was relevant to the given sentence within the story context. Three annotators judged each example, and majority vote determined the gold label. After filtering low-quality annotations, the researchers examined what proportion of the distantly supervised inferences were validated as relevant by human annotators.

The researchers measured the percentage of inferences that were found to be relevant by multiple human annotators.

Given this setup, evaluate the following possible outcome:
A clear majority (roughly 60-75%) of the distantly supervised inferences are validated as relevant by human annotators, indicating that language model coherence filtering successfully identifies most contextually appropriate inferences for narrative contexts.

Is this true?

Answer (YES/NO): NO